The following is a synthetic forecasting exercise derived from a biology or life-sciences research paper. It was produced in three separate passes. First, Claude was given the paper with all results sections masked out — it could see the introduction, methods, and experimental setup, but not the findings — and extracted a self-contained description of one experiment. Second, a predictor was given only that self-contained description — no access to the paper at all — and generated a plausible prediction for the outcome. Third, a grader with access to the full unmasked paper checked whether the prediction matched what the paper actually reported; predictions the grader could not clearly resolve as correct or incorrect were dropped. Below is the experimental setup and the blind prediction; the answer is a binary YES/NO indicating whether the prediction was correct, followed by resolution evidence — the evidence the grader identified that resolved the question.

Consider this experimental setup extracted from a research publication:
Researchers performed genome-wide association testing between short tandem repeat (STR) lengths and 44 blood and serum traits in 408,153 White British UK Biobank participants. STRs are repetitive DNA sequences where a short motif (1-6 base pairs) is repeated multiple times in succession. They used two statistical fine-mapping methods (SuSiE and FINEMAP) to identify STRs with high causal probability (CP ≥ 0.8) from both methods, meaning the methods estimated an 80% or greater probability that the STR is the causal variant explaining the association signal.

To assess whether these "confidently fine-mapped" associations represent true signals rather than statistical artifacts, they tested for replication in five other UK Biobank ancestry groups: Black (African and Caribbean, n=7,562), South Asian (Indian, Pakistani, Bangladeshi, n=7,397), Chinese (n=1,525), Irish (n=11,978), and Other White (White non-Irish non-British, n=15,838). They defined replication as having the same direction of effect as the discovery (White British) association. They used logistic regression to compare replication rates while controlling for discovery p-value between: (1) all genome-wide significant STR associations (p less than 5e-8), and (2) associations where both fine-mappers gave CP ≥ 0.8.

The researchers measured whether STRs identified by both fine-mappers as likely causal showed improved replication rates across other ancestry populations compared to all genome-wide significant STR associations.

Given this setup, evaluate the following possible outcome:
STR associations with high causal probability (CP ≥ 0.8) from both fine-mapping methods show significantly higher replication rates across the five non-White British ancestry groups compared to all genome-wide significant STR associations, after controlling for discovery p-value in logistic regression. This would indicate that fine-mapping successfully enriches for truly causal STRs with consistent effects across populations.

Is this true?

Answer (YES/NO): NO